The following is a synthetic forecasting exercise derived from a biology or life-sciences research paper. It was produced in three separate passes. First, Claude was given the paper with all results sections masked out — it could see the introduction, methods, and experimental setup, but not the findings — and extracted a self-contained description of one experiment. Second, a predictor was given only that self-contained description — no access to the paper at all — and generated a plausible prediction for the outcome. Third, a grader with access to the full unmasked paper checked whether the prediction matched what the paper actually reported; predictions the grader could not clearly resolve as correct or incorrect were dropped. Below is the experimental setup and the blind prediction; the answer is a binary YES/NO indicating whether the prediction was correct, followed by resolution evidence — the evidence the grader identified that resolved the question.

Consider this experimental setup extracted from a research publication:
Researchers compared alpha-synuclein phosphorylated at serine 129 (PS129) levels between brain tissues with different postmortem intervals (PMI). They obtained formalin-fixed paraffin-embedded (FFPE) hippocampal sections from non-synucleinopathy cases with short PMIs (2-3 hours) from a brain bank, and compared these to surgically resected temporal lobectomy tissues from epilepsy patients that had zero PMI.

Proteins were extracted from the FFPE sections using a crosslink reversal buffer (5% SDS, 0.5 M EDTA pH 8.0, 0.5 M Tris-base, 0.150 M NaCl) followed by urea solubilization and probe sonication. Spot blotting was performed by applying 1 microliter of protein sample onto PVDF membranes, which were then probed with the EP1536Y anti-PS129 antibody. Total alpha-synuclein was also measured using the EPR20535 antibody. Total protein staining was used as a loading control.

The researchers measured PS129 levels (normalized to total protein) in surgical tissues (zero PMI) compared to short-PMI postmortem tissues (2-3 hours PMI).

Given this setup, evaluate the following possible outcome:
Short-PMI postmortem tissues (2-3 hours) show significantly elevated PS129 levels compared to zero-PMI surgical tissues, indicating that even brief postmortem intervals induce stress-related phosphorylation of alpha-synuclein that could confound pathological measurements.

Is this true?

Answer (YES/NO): NO